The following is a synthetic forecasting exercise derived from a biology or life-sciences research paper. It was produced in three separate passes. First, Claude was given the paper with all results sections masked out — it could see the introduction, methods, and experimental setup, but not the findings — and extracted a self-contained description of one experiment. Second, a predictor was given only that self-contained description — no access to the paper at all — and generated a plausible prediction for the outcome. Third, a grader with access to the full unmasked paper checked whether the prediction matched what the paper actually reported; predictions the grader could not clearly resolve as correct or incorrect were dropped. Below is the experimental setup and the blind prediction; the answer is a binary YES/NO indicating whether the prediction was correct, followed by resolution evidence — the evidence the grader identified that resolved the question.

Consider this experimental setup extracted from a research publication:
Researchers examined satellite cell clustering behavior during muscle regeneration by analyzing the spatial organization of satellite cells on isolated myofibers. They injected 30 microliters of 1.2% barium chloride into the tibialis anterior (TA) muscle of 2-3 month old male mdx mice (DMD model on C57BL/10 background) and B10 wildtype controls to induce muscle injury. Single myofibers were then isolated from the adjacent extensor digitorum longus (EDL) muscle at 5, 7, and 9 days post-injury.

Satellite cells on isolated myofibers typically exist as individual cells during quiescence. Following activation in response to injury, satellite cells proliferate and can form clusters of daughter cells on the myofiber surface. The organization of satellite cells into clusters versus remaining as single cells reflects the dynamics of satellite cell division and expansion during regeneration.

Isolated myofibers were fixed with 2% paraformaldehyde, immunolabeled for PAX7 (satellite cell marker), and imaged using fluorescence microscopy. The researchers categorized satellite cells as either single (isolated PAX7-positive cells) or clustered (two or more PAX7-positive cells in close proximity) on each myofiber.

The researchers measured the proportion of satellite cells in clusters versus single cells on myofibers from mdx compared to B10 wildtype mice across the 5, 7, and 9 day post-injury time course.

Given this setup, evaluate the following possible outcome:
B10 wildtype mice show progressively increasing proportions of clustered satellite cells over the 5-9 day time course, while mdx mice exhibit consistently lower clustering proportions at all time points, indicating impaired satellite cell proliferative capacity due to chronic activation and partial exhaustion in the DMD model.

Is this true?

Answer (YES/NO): NO